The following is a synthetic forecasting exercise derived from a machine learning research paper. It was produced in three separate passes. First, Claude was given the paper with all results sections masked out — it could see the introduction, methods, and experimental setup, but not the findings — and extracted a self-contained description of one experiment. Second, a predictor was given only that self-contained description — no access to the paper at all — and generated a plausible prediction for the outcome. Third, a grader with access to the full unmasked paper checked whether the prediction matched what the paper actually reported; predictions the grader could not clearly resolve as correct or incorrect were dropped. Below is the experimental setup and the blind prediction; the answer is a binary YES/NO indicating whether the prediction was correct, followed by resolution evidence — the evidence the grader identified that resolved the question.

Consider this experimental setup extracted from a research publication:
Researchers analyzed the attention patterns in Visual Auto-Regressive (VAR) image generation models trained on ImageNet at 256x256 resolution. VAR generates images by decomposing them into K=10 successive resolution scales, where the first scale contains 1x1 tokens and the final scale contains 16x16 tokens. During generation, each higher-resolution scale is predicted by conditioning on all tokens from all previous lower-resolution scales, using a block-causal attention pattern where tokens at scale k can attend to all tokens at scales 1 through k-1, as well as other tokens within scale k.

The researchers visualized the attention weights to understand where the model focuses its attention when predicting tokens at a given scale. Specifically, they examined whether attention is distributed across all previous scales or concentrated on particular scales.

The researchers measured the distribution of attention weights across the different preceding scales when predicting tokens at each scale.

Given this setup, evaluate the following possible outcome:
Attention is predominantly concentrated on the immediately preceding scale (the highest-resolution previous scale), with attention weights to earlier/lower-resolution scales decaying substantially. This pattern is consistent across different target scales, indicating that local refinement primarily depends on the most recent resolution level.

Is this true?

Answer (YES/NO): YES